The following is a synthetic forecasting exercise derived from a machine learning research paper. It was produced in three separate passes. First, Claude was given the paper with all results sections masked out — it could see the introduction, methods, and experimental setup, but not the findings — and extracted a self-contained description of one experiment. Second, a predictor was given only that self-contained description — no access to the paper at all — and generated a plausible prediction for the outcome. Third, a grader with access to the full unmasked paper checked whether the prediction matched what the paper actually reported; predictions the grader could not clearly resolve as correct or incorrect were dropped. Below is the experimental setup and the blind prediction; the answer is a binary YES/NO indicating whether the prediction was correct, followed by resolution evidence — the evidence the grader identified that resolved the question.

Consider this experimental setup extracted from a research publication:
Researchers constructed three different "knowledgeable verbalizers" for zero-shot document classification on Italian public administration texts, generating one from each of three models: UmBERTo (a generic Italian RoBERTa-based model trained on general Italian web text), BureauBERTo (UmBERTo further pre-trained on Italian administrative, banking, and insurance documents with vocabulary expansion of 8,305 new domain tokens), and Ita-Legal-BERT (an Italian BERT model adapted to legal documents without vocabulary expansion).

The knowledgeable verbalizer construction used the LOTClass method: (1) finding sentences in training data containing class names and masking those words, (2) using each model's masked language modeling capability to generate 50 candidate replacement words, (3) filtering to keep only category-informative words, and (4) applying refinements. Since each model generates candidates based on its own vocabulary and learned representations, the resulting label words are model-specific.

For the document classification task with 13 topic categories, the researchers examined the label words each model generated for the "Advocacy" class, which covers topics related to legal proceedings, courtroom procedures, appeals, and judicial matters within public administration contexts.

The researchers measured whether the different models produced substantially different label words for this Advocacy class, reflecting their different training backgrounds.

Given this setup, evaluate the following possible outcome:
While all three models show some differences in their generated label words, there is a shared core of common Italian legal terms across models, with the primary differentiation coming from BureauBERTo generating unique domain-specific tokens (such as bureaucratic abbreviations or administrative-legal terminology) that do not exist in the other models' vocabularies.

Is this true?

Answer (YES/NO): NO